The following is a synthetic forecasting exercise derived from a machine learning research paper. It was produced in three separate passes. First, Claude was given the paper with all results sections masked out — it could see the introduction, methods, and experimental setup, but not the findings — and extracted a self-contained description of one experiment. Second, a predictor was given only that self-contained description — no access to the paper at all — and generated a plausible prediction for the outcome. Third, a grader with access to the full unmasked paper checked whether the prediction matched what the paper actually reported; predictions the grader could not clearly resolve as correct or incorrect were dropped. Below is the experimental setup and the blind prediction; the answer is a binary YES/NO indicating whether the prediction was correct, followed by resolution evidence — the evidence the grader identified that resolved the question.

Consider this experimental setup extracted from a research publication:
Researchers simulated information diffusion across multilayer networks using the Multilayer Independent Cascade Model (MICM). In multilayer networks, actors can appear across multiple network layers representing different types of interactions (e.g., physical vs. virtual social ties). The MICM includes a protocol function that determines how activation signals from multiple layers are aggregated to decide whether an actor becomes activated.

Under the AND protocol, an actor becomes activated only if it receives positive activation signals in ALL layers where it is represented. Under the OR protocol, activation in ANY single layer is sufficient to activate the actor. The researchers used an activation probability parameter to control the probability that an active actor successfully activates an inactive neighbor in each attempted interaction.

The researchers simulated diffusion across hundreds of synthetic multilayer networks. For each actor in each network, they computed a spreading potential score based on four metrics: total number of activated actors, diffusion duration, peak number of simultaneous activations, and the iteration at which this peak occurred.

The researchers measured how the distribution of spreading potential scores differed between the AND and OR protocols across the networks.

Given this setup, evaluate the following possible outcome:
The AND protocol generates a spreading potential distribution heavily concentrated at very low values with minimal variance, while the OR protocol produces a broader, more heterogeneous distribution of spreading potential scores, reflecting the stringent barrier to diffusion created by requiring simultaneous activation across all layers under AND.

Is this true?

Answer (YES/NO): NO